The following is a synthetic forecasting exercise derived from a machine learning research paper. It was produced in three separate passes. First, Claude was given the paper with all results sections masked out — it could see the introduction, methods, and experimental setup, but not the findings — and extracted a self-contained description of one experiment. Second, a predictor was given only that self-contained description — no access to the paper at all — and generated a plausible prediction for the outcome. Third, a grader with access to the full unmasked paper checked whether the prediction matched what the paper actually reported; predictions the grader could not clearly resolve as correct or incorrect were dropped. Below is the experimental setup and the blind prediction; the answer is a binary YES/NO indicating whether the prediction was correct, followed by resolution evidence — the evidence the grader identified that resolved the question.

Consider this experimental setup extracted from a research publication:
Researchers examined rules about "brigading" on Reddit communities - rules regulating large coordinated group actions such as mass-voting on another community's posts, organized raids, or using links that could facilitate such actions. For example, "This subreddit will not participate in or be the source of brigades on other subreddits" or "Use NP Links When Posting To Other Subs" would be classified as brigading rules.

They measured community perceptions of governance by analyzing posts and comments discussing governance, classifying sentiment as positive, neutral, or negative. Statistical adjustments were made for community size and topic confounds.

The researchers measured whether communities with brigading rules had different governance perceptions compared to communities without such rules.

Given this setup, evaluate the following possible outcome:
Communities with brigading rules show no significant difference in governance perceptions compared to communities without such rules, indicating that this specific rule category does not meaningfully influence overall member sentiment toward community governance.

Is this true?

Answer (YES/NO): NO